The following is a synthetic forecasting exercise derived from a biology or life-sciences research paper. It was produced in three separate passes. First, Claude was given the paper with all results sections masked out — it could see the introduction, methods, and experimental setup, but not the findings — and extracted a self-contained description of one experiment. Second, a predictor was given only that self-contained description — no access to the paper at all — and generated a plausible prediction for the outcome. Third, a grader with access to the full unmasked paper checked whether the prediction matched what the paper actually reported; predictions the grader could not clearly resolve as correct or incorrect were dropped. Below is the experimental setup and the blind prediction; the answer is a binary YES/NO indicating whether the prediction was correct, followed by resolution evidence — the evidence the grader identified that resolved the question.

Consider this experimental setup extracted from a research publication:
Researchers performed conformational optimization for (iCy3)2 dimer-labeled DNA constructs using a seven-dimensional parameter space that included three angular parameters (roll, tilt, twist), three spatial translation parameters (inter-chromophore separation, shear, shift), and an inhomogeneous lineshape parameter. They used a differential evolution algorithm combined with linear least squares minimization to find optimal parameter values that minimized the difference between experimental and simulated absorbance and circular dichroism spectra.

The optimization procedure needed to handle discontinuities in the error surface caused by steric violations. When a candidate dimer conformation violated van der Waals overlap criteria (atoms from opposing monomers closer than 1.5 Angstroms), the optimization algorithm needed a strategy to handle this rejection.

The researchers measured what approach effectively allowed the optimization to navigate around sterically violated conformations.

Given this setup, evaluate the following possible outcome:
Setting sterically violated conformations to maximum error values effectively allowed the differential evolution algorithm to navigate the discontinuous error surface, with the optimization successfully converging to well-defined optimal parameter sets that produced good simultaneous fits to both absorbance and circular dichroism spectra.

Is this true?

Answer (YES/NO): NO